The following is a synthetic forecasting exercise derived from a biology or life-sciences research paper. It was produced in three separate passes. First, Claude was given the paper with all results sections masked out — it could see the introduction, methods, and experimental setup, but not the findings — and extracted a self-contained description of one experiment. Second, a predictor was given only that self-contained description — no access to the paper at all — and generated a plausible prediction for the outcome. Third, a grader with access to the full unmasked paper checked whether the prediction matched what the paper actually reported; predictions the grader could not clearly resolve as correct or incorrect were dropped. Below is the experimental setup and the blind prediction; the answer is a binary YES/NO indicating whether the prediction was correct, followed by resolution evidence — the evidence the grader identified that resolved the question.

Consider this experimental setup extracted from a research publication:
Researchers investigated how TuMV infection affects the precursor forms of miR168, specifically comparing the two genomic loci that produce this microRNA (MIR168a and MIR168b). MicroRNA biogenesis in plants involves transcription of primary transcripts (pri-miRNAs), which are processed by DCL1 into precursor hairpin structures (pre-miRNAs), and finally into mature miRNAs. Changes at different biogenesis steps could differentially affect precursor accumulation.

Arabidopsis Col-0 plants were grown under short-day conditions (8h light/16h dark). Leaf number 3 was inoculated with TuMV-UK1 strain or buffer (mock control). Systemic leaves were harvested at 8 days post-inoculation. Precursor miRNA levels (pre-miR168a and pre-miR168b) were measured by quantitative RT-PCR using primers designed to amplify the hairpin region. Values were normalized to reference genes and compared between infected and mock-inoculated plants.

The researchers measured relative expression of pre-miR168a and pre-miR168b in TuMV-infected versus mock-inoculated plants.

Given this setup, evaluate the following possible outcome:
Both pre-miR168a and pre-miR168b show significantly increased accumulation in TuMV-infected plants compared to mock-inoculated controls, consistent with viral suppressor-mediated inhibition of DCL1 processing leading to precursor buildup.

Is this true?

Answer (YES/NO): NO